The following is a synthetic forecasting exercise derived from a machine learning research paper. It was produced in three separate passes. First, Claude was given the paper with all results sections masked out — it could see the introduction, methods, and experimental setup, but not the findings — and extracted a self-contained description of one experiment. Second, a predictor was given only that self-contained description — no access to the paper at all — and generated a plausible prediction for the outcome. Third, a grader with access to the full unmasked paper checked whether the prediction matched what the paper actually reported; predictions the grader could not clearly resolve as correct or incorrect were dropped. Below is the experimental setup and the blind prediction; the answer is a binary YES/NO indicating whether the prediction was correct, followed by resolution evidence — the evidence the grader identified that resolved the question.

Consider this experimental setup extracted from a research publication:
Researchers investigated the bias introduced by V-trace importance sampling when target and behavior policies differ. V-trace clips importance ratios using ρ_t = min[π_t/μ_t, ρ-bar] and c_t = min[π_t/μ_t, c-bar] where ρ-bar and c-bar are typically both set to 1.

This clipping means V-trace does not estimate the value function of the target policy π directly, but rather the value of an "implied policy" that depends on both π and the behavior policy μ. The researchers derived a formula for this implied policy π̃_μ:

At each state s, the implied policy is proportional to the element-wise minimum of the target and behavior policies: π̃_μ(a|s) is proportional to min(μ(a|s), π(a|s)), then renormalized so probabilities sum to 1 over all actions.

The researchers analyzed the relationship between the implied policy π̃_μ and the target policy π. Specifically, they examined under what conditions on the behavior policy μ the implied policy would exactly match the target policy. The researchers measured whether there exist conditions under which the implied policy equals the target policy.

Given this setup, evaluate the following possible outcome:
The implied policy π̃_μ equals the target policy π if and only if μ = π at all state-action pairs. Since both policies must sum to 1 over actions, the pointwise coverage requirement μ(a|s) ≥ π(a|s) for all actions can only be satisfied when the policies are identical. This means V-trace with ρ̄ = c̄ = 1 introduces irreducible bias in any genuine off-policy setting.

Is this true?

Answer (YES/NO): YES